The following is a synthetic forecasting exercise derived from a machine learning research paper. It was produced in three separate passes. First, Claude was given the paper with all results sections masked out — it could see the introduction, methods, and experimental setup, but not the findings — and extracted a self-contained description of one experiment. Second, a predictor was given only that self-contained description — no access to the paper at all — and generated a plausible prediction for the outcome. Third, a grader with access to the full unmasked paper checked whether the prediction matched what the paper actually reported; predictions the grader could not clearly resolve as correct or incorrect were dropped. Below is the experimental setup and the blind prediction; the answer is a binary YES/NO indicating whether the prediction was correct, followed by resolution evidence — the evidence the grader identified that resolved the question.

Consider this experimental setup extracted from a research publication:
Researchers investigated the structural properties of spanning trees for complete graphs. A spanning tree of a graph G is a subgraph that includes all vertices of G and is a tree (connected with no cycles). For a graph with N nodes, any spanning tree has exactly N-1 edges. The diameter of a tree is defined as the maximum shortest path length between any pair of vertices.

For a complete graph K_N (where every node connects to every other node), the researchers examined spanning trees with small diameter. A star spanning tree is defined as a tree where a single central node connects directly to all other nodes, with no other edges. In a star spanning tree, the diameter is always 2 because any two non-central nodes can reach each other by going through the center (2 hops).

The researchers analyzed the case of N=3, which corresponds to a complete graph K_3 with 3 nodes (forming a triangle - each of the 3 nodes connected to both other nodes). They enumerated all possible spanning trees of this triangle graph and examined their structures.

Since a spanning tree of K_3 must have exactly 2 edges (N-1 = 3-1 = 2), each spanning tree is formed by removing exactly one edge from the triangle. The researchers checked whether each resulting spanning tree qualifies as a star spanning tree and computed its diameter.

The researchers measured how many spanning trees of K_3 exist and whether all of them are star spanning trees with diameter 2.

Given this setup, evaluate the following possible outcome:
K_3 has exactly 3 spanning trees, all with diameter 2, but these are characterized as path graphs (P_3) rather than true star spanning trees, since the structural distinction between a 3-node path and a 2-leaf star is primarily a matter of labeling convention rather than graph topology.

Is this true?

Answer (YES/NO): NO